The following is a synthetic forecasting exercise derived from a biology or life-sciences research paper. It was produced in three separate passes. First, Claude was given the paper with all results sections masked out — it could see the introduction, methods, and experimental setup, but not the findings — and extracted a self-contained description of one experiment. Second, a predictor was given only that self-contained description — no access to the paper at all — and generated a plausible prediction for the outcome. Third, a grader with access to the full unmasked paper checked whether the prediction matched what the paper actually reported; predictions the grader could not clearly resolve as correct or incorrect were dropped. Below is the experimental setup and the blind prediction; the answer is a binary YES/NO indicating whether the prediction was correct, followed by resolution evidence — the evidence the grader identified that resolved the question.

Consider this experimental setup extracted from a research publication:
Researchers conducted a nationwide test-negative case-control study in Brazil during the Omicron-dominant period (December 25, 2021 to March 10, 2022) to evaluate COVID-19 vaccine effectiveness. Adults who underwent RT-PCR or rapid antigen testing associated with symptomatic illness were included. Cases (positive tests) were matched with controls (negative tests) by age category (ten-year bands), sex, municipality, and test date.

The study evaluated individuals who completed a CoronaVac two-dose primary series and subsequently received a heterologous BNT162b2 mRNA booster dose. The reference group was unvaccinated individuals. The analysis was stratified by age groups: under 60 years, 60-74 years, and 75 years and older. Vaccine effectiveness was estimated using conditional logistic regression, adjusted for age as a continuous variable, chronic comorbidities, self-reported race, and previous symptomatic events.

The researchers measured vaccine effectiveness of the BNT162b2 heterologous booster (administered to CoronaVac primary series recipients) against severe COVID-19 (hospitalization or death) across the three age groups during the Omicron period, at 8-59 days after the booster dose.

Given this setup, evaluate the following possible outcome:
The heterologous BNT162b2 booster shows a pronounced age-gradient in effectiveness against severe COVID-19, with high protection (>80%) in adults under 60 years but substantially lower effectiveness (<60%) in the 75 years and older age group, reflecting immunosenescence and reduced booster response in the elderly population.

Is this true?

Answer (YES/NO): NO